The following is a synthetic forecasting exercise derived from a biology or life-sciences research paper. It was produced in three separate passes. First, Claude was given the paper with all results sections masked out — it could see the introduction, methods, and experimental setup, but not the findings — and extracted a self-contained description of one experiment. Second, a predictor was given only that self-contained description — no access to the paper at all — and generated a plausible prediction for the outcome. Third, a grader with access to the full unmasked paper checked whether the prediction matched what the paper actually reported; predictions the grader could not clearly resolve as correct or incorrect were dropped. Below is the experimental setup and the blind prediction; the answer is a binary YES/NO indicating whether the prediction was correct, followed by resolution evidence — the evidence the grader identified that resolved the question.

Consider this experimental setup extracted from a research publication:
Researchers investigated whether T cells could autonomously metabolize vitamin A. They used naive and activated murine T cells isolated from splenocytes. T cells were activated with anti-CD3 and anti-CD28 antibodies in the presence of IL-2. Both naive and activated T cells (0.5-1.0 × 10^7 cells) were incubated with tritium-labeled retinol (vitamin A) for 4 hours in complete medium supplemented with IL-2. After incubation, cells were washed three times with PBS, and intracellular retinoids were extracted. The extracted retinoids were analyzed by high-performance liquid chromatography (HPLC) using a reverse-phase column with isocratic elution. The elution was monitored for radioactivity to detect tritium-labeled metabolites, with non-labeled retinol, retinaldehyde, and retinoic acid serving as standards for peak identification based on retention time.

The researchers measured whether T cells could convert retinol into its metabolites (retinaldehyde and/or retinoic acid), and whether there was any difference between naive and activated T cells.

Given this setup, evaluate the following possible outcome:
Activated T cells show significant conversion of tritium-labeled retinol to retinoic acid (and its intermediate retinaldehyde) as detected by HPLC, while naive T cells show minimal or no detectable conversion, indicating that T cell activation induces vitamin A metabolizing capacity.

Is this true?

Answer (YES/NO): NO